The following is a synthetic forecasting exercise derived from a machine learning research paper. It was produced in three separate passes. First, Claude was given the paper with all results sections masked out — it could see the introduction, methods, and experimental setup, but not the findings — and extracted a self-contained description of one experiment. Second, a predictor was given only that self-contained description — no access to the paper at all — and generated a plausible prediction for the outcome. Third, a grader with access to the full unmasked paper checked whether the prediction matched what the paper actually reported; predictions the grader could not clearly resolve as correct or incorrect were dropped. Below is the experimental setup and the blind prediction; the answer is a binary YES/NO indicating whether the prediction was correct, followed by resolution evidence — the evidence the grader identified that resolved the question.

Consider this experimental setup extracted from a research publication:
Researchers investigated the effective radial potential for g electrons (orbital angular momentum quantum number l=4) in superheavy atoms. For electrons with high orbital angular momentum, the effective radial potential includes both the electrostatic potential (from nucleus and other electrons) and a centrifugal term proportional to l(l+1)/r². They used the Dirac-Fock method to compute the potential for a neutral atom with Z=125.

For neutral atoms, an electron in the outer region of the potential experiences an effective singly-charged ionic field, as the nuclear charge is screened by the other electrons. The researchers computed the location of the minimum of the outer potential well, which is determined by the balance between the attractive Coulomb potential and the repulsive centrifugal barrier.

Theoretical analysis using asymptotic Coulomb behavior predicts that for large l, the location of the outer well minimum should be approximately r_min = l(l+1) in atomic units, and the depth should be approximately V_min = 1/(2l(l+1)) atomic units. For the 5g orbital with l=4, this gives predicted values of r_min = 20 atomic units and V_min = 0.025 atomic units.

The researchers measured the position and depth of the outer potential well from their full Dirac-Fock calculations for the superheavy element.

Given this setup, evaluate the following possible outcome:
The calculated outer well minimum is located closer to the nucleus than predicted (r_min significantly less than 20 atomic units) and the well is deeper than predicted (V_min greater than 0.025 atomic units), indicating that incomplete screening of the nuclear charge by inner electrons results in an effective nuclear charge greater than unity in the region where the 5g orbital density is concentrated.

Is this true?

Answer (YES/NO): NO